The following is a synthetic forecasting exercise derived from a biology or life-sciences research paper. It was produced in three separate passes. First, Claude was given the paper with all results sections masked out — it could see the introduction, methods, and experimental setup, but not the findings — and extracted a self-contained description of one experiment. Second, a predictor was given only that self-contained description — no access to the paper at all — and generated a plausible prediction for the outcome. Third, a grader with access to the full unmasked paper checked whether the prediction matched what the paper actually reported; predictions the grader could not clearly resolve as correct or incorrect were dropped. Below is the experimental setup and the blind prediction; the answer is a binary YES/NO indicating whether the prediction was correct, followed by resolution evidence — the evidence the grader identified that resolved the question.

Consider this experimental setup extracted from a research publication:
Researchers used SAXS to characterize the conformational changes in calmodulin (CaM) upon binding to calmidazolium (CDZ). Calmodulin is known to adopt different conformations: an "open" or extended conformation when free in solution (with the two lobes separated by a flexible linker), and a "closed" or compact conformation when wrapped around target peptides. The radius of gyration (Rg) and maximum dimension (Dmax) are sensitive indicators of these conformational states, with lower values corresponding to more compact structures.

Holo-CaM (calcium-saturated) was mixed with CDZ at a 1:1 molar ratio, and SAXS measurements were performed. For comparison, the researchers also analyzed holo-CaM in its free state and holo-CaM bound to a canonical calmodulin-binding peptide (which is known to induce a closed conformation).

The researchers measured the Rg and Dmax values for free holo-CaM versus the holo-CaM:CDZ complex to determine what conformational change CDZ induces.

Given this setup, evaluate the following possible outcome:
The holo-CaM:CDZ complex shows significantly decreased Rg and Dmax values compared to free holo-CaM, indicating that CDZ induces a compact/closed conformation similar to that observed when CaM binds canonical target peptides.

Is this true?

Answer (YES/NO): YES